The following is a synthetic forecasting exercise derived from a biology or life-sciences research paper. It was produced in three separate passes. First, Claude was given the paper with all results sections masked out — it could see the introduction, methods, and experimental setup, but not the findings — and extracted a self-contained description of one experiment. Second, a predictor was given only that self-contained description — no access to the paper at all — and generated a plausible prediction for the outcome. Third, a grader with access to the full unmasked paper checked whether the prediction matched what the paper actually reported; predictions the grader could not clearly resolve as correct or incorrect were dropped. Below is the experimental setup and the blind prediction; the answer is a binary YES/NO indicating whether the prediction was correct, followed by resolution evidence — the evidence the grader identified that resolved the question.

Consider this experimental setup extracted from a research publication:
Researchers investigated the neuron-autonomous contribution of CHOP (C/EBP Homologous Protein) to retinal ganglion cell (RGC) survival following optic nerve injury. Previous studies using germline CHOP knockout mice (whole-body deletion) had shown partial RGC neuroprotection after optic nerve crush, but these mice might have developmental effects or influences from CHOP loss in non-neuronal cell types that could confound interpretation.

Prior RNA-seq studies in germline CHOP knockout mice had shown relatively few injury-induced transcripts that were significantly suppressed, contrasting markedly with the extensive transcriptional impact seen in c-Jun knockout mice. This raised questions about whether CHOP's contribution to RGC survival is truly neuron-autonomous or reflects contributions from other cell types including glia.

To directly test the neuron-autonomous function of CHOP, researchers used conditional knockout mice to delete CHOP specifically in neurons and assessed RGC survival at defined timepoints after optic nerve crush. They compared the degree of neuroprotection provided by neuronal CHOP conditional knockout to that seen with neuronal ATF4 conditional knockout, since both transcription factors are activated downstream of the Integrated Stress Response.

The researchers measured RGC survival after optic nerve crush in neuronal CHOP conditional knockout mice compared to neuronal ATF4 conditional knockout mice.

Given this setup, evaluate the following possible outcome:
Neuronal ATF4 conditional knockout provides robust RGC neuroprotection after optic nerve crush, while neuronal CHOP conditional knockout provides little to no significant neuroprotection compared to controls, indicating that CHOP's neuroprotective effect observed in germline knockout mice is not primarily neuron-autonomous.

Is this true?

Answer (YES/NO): YES